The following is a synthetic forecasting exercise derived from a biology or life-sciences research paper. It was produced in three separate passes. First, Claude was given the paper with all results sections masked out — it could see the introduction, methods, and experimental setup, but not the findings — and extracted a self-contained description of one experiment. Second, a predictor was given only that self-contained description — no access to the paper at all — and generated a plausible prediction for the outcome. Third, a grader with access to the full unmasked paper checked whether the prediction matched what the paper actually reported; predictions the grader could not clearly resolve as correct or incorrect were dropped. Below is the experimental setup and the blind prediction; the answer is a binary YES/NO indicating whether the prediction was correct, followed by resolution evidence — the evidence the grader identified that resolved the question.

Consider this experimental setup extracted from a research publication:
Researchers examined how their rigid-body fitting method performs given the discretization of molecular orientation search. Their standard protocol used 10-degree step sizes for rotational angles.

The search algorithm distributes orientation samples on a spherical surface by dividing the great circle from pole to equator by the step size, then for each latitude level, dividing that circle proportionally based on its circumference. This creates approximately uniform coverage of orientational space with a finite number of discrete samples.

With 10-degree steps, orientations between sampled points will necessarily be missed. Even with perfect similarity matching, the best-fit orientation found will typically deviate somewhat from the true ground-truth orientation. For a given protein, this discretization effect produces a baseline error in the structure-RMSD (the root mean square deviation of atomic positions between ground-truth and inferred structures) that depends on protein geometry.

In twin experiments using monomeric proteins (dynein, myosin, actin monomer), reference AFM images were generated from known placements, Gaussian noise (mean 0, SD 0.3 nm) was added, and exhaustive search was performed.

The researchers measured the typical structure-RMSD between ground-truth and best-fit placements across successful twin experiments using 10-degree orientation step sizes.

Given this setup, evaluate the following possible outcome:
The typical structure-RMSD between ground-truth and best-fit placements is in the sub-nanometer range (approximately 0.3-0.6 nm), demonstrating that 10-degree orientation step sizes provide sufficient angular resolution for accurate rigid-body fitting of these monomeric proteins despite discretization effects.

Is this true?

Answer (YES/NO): NO